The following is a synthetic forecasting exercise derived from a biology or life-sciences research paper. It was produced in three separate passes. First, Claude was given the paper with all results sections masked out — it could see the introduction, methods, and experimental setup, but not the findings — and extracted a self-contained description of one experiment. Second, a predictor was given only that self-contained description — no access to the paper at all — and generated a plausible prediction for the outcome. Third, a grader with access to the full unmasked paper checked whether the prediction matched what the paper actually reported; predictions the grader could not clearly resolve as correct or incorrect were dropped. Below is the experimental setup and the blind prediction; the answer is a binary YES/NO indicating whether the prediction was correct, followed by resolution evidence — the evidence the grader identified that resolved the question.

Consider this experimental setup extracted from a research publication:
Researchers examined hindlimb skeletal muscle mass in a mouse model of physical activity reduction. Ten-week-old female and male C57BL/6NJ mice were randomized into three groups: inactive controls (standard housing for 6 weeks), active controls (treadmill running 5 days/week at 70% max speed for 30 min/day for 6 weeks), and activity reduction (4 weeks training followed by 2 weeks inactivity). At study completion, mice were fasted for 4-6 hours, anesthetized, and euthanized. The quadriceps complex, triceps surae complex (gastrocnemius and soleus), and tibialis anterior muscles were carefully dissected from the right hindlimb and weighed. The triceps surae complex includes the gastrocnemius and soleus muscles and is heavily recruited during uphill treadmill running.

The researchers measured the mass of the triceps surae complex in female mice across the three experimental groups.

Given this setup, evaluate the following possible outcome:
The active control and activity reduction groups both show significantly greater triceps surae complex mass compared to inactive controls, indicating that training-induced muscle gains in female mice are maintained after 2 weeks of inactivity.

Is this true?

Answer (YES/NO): NO